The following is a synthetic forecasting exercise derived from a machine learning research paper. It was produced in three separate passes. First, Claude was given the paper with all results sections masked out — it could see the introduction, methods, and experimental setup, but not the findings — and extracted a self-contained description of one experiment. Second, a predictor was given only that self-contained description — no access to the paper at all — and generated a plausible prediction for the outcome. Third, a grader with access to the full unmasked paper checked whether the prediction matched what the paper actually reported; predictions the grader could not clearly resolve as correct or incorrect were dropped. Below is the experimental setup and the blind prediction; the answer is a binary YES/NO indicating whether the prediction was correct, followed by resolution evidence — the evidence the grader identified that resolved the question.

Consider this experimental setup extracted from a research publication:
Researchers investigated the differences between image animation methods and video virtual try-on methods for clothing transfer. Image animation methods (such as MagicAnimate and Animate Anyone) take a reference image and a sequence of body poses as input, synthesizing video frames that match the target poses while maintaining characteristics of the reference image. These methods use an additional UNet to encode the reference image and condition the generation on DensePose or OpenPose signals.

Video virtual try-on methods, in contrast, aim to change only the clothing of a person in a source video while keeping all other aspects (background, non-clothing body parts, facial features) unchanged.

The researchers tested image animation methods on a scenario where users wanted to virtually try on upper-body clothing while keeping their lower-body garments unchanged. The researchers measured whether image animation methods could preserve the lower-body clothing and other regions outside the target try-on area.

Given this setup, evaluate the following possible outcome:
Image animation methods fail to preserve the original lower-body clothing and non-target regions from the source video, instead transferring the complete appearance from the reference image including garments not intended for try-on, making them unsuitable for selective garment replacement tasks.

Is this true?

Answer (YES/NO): YES